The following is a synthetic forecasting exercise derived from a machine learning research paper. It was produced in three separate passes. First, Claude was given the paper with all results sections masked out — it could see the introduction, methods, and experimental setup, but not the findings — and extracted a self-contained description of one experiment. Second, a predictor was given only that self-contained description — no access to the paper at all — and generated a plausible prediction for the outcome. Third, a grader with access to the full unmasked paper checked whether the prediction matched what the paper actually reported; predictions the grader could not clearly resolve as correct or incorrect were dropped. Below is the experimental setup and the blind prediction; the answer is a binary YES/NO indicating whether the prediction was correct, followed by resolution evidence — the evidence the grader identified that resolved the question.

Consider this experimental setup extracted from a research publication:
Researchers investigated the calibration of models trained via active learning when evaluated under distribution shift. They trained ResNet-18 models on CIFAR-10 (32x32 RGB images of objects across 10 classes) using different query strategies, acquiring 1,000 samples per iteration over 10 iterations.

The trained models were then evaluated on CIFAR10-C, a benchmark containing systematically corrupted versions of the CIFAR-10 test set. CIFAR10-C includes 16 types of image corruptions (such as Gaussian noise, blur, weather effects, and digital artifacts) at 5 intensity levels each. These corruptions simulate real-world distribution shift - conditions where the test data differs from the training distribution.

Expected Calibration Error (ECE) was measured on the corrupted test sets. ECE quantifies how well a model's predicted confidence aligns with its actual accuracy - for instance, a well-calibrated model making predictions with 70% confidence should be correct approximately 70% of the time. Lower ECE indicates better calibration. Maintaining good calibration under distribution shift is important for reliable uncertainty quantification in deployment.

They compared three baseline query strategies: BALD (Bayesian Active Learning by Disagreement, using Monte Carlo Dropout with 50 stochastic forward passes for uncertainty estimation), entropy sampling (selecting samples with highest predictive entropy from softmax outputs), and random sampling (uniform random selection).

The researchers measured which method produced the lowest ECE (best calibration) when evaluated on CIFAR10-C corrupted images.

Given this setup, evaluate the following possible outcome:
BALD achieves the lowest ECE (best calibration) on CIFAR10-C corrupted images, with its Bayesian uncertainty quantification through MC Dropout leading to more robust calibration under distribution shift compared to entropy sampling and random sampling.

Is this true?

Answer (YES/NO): YES